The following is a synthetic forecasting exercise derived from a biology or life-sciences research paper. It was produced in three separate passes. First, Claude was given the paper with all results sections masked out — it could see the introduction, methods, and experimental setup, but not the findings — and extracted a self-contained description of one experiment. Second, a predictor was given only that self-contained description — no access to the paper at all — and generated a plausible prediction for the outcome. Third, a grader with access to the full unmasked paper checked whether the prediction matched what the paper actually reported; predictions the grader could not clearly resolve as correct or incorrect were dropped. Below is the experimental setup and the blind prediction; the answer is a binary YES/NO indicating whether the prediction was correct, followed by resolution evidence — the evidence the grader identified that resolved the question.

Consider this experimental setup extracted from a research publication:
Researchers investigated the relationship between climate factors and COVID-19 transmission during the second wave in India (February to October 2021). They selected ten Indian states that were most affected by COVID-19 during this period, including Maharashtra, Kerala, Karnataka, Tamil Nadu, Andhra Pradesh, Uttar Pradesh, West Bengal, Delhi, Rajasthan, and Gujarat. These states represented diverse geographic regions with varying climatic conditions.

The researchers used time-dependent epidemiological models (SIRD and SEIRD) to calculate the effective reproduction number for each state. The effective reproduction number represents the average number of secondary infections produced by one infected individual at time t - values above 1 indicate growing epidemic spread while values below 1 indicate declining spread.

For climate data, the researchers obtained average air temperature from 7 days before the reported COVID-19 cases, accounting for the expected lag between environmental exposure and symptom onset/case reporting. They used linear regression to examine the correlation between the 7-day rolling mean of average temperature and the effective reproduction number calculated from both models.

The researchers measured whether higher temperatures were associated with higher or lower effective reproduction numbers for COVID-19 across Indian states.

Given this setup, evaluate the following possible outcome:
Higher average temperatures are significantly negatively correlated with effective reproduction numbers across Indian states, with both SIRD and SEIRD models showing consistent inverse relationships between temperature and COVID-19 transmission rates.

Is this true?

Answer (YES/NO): NO